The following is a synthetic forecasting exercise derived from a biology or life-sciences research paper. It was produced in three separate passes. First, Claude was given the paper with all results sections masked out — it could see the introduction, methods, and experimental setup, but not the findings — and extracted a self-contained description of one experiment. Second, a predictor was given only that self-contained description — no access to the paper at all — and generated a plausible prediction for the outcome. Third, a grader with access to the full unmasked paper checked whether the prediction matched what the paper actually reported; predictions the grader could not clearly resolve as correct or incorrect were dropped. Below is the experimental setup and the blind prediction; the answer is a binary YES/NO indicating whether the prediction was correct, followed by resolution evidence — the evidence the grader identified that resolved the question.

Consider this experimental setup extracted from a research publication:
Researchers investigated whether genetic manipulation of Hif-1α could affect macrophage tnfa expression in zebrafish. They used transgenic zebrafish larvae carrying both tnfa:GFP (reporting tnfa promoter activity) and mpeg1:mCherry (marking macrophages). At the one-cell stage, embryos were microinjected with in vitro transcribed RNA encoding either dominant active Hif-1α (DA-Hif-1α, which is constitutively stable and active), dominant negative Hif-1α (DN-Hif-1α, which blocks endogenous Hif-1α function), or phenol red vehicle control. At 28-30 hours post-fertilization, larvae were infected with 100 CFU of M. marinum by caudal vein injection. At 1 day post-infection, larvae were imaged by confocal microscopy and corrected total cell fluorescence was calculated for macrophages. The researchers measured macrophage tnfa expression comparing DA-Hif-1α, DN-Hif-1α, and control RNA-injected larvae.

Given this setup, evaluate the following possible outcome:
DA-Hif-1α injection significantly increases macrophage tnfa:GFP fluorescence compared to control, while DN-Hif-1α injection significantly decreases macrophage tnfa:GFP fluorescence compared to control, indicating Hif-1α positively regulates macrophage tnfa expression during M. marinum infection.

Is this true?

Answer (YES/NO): NO